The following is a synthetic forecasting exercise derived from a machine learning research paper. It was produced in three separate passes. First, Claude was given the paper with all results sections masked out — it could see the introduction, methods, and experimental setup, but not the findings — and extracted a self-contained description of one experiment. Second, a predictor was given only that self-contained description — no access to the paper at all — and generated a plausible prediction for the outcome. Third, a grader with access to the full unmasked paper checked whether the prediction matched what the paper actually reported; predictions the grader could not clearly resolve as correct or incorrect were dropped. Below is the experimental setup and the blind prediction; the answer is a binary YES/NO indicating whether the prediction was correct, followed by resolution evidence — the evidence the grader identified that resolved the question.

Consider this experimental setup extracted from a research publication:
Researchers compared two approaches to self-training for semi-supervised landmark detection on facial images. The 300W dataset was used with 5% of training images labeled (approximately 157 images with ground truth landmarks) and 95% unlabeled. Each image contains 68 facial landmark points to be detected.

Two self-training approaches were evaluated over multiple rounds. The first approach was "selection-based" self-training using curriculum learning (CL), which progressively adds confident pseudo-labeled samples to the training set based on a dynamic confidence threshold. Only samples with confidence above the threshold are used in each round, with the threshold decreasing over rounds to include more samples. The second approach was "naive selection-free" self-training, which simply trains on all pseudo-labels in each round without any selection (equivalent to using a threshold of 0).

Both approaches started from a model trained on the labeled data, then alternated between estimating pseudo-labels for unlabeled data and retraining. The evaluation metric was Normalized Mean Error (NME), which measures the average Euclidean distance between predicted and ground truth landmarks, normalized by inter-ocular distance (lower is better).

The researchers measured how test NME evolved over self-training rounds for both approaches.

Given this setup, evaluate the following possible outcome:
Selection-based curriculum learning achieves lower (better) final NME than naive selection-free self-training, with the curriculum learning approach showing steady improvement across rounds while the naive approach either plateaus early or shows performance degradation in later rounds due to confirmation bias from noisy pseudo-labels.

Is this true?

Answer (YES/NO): YES